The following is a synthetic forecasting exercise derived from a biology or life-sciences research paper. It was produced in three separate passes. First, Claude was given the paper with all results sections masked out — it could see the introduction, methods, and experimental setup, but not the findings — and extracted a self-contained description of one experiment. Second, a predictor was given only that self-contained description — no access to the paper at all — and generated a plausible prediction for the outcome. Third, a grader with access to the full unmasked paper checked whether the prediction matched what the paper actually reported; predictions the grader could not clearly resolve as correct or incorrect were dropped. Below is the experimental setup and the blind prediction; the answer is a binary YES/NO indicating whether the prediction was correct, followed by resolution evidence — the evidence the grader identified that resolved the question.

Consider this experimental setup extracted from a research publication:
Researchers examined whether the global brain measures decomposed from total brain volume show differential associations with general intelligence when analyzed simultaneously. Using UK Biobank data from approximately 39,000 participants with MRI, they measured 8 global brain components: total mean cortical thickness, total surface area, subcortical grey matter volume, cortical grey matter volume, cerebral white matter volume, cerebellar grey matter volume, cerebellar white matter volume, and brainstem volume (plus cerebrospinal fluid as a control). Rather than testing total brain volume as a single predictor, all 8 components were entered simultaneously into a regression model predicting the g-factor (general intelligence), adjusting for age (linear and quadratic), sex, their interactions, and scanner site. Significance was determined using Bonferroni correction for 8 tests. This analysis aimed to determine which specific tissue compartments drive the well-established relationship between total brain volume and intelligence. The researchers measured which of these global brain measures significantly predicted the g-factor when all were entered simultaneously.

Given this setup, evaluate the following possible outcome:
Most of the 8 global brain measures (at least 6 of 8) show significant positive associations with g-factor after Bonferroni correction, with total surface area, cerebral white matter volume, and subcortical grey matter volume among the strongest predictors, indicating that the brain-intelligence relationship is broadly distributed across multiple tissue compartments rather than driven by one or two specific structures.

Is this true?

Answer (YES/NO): NO